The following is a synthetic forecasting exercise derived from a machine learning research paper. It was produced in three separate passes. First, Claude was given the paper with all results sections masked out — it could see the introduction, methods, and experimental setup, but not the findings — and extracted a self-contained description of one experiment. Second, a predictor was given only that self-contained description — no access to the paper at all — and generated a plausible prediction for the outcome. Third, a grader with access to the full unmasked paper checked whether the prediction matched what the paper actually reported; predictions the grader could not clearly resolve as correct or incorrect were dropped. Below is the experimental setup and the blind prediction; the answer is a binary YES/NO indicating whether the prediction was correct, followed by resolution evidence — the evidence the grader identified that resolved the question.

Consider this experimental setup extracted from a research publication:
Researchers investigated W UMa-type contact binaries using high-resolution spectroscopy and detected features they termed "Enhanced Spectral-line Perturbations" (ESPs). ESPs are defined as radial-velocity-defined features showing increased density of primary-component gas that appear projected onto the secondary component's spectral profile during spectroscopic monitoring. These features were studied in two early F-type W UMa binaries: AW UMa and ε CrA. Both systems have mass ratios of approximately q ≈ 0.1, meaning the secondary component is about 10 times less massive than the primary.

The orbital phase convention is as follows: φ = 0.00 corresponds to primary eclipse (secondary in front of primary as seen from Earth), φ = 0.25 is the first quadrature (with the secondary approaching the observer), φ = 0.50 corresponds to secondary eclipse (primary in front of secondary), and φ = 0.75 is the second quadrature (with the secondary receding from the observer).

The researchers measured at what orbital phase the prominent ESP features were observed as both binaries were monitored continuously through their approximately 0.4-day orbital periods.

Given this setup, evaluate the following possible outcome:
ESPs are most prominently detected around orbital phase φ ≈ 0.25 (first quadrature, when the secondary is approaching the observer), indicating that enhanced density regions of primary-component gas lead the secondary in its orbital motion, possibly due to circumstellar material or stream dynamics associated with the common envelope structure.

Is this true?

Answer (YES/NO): NO